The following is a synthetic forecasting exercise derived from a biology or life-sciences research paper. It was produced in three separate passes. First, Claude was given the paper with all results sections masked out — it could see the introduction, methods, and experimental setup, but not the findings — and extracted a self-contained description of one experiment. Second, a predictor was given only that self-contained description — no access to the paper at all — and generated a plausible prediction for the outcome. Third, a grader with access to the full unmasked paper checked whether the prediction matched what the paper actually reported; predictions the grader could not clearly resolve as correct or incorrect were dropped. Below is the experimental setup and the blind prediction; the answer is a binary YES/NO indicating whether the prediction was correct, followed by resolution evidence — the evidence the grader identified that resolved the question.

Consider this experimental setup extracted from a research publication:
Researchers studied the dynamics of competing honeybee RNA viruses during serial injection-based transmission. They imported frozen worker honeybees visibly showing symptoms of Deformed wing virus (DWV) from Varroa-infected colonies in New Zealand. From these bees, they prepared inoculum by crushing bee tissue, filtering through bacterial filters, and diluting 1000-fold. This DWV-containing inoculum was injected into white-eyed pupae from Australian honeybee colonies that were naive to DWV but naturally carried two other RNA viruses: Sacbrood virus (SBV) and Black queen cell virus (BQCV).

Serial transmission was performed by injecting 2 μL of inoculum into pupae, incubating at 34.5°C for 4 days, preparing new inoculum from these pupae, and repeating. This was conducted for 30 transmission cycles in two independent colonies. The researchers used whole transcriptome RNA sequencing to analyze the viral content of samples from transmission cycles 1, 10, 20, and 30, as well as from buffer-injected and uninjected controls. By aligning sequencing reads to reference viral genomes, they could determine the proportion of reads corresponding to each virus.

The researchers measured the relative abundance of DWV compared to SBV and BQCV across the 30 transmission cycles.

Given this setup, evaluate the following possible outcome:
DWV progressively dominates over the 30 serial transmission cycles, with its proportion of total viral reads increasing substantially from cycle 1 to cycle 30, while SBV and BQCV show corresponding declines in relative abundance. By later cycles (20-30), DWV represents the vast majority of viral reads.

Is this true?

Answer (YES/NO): NO